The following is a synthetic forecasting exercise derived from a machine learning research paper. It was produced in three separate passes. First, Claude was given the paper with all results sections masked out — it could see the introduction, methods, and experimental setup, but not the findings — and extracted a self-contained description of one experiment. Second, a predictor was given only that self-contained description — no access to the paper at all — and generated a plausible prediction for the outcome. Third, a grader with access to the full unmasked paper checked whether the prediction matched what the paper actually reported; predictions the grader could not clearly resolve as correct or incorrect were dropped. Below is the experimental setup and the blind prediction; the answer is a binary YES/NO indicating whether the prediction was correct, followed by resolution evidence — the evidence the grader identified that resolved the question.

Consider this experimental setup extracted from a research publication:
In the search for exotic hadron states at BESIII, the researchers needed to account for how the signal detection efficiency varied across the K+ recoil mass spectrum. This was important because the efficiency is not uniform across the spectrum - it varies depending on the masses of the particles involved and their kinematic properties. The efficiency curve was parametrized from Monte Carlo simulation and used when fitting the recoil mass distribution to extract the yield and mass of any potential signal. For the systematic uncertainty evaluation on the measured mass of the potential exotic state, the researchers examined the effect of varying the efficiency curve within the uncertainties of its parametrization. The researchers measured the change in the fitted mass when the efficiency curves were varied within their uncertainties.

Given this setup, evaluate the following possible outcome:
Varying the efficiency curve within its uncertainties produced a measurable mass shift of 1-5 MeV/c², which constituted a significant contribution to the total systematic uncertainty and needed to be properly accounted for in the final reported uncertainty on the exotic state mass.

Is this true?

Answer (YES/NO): NO